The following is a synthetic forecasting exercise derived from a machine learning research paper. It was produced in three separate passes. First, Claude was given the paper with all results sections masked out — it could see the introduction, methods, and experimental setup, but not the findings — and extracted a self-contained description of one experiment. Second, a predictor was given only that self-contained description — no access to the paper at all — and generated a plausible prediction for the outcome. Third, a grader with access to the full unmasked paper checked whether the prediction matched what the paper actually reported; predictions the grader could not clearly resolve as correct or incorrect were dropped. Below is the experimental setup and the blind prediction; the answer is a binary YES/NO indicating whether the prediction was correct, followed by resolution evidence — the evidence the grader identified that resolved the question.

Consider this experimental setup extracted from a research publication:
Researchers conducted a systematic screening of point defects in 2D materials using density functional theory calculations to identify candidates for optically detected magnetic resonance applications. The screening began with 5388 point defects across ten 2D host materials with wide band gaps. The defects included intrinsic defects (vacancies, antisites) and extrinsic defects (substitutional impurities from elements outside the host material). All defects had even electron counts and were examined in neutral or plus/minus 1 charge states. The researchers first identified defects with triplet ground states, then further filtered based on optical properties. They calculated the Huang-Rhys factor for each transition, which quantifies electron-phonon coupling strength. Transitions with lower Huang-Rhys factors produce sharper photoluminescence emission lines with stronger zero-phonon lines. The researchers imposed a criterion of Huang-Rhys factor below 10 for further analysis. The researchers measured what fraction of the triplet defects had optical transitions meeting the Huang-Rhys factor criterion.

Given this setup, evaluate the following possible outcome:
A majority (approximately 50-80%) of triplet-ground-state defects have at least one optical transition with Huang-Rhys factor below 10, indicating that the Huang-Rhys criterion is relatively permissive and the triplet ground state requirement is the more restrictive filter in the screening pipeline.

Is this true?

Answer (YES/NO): NO